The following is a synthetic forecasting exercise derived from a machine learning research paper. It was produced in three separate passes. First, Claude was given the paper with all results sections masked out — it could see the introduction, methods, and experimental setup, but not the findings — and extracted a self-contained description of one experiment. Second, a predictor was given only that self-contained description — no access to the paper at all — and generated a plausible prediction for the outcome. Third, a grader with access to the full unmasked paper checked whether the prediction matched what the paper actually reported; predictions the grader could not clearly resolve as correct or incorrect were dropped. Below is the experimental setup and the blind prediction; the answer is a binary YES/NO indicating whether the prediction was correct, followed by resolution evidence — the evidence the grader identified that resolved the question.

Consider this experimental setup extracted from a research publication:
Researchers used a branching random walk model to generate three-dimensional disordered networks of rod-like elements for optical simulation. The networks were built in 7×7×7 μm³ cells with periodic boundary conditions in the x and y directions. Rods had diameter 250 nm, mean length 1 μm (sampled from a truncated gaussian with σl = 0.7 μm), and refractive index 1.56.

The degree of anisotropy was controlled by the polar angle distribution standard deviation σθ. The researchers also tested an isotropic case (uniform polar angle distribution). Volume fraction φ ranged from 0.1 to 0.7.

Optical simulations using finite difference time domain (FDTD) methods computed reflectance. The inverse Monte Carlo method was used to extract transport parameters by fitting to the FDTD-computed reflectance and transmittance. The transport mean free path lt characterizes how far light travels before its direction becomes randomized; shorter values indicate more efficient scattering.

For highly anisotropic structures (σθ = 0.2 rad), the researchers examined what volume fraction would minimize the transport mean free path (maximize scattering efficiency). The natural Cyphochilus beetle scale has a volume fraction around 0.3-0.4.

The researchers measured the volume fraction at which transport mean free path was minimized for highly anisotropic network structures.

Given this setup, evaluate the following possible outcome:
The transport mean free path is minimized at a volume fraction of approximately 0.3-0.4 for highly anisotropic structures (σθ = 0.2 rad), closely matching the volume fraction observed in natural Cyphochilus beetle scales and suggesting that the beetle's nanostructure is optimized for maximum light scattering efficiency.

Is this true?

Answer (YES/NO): NO